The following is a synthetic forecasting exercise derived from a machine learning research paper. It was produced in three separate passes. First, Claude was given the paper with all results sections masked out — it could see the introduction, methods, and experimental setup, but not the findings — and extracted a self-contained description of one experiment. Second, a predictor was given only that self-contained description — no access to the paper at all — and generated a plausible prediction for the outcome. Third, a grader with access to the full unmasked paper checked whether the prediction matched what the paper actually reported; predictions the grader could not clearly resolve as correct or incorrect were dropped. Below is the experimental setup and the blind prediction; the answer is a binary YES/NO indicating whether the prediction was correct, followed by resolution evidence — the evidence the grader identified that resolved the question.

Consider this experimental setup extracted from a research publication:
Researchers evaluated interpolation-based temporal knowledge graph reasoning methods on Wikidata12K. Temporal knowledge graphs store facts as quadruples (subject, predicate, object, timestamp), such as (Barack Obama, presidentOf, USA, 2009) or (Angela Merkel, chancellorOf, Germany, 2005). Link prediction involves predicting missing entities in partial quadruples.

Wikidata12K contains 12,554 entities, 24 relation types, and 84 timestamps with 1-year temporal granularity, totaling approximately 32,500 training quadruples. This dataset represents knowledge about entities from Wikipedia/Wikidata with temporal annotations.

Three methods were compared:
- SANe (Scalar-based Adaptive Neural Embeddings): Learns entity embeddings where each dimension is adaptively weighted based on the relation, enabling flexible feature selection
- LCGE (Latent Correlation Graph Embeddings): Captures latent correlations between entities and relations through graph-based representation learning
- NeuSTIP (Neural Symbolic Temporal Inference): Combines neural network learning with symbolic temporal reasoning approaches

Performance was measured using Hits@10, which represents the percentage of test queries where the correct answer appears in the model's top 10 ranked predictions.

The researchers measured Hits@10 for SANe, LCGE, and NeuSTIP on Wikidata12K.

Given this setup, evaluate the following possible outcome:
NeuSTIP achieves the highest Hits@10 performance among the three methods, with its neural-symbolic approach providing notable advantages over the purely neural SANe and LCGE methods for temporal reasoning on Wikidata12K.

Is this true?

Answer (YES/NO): NO